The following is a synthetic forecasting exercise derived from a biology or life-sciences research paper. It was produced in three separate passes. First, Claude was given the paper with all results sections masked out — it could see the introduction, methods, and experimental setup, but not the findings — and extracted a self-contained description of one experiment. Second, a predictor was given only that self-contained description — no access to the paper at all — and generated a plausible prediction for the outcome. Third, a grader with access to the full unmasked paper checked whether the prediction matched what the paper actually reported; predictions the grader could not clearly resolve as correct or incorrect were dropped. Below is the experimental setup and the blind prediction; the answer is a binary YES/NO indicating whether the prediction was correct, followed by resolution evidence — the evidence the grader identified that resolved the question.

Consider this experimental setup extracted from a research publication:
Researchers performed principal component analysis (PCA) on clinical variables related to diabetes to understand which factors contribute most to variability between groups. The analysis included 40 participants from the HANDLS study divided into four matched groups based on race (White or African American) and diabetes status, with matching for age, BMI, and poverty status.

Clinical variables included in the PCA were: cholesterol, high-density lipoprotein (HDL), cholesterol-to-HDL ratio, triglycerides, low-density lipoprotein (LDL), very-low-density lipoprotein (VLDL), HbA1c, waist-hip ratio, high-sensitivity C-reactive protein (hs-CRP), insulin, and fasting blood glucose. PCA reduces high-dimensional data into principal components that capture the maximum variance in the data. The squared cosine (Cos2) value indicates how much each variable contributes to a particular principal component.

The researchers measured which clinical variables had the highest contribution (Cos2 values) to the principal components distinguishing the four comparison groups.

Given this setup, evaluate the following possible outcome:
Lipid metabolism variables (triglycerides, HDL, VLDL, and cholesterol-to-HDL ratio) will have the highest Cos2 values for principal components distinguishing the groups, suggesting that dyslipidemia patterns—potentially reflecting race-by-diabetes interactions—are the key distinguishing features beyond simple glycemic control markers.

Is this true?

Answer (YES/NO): YES